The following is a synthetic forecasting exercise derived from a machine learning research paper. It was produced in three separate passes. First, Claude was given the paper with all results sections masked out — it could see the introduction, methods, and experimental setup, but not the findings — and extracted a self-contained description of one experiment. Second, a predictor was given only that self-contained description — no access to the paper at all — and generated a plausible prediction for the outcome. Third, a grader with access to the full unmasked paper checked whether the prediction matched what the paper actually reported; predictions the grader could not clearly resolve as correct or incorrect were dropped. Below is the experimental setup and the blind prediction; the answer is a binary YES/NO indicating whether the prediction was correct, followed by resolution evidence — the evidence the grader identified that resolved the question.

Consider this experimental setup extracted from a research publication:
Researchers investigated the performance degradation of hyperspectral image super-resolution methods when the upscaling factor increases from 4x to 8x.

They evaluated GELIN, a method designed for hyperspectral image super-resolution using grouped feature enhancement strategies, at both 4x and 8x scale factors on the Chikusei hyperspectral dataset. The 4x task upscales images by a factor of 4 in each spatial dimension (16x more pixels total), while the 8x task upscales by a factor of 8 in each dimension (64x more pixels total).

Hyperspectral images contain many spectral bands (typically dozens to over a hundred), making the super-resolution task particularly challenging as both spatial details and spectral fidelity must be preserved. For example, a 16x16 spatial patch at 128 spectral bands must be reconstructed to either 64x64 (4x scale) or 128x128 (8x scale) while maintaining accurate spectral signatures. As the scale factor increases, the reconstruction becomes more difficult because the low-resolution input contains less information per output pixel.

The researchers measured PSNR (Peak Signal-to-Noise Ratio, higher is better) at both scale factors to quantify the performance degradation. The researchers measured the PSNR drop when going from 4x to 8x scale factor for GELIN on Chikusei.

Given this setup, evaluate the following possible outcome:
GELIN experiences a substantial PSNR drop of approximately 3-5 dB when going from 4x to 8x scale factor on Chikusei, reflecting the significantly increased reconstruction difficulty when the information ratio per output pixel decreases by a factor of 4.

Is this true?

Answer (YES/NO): YES